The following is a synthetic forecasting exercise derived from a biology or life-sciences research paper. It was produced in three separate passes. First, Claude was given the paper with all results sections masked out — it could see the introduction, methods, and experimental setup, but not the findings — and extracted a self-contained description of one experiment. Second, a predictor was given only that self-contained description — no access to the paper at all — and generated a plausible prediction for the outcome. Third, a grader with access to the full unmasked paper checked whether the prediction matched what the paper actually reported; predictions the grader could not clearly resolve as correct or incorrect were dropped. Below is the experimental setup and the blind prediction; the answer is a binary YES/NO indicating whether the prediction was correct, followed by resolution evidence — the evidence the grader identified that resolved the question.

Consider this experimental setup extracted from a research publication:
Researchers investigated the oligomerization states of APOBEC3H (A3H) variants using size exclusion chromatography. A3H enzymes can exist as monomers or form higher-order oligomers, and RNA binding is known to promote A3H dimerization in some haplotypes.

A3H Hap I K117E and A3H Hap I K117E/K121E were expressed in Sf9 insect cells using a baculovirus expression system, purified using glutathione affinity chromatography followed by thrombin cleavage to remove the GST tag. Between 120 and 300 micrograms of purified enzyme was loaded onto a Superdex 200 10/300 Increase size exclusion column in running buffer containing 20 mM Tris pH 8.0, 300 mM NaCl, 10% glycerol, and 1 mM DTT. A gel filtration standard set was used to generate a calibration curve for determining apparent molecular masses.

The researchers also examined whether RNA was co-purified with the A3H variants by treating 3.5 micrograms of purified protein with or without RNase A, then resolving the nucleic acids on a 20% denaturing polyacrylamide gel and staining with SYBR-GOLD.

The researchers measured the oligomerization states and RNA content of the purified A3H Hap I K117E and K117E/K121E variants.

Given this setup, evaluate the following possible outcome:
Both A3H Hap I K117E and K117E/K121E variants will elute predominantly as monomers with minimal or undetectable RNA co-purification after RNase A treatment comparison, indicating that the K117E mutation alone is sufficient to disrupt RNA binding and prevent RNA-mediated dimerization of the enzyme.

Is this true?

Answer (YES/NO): NO